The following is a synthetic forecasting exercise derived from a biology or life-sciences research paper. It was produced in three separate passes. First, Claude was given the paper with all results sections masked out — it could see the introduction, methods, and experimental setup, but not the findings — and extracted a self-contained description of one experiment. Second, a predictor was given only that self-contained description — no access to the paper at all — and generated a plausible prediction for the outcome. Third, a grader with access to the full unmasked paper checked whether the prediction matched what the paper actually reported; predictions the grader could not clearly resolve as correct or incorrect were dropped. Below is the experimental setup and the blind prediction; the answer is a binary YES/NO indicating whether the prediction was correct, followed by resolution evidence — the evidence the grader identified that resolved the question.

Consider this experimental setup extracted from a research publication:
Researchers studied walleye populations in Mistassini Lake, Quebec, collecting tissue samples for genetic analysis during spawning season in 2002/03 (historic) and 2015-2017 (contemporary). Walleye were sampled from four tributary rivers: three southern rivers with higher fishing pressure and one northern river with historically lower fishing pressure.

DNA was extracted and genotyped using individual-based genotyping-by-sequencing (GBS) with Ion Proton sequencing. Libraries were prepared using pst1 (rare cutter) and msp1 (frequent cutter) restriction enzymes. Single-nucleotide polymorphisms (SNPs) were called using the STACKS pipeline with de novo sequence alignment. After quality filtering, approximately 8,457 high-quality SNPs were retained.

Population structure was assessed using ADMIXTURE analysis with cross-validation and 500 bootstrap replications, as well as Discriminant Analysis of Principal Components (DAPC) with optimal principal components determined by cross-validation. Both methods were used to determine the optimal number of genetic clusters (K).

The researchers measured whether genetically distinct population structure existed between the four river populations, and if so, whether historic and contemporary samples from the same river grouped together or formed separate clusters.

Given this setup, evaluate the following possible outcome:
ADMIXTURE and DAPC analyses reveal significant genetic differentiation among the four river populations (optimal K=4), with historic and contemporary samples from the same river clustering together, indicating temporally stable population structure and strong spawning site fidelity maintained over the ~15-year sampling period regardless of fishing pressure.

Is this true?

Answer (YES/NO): NO